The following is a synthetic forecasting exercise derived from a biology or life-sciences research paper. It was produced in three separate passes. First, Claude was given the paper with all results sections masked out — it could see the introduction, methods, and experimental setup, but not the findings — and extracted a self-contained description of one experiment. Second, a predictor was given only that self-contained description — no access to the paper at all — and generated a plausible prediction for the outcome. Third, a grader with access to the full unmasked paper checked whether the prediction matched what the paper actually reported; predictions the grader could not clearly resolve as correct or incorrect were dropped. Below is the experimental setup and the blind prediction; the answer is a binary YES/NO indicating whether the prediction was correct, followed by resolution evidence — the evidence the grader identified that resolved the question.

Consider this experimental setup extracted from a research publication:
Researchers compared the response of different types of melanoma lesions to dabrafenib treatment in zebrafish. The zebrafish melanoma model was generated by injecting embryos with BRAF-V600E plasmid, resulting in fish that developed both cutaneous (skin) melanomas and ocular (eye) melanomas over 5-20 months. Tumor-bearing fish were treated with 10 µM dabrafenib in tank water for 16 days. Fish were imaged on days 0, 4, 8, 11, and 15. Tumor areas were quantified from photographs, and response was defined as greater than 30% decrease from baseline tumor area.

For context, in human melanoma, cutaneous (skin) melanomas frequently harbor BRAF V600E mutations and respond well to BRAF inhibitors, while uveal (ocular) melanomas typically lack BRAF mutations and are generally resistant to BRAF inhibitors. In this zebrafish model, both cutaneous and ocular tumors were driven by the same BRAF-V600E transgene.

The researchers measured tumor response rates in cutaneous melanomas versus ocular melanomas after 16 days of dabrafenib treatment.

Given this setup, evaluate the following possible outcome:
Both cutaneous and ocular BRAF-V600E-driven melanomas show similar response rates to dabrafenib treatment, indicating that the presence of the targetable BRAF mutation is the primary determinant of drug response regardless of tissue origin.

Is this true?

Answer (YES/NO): NO